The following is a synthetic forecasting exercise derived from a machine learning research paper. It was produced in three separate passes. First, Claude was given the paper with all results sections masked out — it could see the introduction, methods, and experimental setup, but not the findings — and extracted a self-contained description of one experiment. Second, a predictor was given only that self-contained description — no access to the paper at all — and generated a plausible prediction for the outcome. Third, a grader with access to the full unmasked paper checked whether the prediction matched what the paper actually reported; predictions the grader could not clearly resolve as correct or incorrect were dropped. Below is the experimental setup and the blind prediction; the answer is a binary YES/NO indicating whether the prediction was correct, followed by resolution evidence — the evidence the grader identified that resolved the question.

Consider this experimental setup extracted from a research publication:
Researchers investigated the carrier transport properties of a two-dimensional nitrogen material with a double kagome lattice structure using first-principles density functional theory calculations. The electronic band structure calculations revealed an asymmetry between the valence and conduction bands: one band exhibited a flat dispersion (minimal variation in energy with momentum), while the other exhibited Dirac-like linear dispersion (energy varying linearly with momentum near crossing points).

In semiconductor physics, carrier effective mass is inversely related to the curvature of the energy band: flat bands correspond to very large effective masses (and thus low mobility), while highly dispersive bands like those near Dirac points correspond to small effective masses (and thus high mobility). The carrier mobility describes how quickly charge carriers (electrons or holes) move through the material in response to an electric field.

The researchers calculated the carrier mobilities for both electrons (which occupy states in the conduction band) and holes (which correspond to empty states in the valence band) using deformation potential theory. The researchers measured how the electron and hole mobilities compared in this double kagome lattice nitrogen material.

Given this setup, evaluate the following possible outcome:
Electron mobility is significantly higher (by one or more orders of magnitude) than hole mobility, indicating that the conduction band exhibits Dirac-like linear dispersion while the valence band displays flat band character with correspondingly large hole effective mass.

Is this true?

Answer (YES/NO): YES